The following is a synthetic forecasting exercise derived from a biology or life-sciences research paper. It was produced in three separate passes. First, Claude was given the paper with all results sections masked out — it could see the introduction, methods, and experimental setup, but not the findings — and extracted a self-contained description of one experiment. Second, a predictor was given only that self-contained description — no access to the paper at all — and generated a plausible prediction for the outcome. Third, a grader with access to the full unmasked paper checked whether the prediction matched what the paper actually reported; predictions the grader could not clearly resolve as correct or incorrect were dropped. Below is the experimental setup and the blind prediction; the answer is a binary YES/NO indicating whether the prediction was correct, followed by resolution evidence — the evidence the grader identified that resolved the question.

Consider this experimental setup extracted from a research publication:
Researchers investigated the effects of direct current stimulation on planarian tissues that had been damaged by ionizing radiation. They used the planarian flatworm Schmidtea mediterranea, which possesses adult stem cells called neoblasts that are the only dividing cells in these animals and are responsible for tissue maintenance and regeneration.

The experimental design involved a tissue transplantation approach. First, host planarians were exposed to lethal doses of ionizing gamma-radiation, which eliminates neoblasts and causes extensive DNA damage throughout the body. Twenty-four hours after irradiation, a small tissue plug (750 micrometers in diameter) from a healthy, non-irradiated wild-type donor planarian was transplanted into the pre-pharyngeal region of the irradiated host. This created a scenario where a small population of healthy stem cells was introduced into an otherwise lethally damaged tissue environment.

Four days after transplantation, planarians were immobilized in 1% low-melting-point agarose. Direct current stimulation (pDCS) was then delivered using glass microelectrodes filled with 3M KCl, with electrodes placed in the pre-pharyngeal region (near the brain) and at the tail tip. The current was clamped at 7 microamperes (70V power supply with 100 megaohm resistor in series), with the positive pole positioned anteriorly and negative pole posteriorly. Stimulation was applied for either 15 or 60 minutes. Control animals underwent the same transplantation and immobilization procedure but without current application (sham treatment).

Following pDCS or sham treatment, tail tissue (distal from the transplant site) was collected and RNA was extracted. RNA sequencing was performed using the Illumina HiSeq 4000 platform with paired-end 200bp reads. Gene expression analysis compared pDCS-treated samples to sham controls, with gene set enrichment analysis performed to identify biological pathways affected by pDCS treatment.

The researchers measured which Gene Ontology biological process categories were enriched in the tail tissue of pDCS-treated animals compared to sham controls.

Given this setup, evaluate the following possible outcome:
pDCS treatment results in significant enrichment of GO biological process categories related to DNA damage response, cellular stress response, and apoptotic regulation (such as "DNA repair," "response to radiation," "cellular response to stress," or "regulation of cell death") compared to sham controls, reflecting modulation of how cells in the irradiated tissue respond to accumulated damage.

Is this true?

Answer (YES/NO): YES